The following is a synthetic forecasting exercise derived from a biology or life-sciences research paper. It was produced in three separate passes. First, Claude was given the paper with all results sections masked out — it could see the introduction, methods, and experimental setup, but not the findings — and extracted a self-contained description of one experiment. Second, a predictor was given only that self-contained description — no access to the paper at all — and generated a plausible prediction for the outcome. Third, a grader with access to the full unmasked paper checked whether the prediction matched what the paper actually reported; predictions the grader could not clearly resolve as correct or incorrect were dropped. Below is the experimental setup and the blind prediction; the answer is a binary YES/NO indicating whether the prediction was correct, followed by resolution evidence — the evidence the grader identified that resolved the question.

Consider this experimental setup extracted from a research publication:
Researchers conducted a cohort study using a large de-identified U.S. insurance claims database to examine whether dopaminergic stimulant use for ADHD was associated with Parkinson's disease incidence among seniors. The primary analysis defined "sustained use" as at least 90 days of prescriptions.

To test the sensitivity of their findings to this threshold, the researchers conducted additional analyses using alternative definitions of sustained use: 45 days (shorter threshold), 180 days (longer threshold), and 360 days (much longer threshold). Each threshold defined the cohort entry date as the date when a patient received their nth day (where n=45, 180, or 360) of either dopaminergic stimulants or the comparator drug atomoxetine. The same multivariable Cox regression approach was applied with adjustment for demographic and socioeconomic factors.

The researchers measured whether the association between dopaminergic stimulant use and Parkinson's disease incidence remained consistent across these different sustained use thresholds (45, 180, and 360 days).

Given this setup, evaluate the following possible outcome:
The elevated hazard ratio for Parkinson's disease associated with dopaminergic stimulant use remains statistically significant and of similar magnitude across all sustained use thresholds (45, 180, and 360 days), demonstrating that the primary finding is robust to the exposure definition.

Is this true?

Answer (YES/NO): NO